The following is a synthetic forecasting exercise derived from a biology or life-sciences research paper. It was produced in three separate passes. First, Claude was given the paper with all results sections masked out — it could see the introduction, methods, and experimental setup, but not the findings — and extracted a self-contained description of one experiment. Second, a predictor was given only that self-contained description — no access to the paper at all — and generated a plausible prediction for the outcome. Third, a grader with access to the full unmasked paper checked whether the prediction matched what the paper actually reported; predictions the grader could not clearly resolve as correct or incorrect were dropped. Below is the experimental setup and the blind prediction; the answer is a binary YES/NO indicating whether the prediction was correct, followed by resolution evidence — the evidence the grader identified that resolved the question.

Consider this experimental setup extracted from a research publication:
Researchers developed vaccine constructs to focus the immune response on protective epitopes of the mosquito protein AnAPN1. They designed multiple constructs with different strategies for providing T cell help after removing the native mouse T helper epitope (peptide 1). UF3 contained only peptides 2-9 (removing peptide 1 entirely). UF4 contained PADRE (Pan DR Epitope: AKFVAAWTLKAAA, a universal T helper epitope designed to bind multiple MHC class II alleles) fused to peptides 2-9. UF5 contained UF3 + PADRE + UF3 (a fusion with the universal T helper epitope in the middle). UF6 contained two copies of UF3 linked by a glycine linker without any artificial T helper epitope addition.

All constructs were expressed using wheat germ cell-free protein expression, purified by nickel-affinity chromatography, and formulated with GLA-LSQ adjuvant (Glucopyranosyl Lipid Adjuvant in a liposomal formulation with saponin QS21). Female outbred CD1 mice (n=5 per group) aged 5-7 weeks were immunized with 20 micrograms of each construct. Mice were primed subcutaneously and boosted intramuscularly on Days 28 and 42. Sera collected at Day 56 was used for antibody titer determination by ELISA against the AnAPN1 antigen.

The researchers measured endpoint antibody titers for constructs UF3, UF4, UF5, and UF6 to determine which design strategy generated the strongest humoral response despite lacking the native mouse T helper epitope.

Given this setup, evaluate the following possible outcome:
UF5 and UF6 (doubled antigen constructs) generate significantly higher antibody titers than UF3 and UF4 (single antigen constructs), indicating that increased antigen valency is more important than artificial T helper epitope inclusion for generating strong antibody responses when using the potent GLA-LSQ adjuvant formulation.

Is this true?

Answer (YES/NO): YES